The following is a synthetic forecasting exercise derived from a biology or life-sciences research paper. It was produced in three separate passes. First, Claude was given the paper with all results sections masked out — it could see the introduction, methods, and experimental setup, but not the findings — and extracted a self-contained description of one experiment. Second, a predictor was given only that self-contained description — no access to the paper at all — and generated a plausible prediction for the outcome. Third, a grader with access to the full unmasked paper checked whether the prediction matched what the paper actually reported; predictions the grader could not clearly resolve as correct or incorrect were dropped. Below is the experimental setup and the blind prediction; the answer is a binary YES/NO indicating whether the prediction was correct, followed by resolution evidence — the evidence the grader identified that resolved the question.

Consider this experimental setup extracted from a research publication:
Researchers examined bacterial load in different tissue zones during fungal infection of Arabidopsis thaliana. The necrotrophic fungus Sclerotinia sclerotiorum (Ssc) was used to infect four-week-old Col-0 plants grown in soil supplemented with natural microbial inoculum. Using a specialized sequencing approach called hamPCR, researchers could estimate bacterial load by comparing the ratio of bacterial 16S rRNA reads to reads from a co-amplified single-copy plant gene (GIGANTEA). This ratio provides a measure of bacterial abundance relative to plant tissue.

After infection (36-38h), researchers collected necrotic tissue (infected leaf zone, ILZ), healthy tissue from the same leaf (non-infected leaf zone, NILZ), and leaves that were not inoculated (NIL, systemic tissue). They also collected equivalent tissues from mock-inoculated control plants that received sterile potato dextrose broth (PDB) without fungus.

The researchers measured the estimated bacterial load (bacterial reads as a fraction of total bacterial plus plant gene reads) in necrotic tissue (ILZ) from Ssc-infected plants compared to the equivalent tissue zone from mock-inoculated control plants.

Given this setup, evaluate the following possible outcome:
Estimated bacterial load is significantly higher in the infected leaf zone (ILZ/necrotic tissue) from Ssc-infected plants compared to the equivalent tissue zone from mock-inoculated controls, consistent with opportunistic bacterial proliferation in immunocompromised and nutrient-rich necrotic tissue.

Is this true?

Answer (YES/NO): YES